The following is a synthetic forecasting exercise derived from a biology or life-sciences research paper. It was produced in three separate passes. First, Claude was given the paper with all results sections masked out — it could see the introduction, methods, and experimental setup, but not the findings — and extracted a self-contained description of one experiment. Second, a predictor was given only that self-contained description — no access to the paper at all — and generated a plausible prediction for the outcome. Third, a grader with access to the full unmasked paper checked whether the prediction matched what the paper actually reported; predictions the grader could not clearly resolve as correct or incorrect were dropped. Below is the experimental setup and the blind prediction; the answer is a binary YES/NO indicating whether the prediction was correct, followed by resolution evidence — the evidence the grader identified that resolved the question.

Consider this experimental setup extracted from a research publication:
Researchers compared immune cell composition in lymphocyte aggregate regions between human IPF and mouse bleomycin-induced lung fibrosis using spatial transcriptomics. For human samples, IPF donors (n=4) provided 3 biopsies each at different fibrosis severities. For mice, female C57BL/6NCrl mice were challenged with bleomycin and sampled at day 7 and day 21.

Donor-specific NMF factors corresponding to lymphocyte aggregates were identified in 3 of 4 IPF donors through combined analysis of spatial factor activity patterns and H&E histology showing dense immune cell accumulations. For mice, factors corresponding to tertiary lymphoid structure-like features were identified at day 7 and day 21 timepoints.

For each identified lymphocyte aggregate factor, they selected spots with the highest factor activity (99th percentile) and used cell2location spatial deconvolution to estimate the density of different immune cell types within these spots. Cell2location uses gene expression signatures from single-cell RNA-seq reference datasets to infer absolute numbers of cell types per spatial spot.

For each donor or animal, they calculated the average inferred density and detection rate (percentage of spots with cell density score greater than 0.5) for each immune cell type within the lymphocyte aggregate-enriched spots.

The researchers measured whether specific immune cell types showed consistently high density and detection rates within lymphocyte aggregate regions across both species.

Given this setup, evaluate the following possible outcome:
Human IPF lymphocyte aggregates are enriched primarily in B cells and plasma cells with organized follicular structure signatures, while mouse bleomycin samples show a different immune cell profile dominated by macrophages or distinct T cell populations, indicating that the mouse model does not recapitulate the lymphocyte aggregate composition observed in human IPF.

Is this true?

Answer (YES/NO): NO